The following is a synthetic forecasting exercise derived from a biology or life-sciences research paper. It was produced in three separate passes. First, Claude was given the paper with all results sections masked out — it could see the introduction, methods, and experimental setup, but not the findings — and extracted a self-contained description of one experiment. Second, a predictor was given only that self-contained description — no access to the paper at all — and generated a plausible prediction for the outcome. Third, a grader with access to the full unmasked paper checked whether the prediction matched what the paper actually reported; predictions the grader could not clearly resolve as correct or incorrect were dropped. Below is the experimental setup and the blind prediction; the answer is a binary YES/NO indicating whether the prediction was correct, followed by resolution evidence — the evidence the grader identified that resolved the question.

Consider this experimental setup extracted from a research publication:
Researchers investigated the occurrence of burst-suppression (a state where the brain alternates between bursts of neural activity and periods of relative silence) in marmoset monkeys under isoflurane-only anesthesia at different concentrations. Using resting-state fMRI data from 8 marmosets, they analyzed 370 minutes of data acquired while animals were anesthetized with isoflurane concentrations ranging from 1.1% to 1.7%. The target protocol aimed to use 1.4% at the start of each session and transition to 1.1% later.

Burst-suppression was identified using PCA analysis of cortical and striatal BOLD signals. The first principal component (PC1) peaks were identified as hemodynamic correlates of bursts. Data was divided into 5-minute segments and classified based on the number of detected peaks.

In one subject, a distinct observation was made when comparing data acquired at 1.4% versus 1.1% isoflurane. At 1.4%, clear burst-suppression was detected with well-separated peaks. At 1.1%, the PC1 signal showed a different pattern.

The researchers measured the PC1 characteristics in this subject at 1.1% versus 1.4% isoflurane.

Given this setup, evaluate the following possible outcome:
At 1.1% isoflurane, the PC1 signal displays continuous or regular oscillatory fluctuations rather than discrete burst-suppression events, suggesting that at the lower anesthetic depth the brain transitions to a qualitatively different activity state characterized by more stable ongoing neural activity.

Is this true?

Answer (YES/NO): YES